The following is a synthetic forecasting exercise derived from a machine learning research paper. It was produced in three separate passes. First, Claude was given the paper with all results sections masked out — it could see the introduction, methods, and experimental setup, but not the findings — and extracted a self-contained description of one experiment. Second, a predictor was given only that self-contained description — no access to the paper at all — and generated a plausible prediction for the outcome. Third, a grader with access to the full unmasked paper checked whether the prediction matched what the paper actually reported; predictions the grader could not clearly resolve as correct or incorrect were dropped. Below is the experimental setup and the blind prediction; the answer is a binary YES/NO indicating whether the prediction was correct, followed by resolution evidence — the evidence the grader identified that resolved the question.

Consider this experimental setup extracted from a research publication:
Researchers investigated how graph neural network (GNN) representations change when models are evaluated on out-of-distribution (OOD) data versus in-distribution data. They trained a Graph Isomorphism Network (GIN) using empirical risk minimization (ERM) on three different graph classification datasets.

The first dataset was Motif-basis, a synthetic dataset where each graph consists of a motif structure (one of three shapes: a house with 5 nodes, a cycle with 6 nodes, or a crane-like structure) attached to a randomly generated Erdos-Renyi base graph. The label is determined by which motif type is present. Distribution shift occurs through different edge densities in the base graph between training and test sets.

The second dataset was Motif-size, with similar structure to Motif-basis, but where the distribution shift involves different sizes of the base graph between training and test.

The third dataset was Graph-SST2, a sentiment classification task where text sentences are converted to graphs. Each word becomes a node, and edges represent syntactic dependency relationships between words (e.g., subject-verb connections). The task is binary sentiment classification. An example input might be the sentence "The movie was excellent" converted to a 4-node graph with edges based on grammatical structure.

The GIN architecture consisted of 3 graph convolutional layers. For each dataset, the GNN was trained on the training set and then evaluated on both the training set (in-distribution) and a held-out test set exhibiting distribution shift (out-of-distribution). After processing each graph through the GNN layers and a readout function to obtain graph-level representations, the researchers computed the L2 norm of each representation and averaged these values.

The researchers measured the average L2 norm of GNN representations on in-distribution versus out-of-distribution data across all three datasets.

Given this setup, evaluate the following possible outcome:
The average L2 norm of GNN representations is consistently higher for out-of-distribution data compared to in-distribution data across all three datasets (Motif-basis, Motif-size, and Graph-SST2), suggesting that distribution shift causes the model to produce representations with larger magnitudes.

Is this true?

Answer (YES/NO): NO